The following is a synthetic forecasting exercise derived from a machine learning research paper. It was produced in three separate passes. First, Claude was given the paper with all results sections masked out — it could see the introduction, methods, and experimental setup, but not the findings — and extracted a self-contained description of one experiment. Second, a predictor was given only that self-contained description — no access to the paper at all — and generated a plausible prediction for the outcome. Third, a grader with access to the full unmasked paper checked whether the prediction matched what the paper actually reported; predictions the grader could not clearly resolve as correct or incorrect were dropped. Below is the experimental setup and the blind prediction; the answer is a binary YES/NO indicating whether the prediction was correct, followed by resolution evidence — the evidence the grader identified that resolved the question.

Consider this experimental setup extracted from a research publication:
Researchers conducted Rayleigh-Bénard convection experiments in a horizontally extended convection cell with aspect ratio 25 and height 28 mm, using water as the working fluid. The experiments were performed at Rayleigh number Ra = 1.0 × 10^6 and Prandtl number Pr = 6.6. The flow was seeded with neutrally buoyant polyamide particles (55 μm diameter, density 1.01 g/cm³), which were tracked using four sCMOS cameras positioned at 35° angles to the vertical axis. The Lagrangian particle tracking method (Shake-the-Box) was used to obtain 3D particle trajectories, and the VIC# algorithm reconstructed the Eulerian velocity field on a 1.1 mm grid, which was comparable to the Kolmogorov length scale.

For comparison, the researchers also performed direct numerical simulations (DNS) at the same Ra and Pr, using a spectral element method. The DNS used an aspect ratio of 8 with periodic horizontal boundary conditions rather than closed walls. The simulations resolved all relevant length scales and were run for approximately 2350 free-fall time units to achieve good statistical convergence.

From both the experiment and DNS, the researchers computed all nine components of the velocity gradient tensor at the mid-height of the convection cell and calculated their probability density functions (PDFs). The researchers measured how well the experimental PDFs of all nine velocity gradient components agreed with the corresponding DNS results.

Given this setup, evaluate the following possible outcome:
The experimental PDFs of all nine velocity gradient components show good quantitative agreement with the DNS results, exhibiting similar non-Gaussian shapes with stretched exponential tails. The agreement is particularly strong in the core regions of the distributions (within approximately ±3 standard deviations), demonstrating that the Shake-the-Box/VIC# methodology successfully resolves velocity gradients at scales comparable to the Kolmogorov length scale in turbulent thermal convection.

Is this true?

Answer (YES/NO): YES